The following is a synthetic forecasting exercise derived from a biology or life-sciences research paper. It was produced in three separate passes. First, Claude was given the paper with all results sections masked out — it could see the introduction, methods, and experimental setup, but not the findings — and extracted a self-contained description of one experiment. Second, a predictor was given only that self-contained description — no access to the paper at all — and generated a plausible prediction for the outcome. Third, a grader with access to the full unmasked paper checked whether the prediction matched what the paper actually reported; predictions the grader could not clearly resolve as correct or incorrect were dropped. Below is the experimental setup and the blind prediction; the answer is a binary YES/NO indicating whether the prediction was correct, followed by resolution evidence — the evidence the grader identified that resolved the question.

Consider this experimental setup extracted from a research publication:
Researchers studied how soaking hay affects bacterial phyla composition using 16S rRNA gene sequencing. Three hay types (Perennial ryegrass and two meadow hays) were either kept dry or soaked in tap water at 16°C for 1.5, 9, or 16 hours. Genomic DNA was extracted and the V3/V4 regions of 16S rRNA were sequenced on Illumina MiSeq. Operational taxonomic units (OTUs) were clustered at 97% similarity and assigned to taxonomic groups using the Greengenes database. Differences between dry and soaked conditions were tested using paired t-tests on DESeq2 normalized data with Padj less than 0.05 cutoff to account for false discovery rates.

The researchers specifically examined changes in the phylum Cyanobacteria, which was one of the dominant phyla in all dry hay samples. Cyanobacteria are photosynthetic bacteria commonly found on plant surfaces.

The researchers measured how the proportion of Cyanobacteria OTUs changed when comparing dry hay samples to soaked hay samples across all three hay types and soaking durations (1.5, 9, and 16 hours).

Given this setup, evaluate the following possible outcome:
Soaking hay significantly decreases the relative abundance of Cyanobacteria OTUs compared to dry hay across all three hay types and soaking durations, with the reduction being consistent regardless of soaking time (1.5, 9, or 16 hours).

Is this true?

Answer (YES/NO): YES